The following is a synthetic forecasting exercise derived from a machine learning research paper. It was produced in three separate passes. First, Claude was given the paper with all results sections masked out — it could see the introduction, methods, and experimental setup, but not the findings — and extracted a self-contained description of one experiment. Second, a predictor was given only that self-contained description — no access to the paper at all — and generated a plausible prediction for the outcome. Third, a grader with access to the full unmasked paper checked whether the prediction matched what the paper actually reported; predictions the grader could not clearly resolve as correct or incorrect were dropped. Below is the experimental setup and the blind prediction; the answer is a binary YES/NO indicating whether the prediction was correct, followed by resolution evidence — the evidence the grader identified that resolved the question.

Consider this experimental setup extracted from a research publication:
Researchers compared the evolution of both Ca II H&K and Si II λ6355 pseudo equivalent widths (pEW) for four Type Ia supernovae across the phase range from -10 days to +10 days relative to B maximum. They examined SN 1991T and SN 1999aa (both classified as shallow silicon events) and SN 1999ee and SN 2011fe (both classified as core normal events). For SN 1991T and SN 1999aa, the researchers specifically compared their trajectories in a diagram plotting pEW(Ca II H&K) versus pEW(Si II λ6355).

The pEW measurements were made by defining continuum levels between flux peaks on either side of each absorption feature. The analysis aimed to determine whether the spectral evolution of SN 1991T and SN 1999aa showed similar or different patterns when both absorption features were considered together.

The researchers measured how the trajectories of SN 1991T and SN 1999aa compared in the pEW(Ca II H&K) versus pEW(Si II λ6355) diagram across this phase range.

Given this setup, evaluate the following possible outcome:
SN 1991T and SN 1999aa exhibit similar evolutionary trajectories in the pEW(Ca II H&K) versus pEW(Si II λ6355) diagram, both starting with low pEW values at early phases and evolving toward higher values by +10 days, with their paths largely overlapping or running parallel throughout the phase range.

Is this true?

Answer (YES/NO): YES